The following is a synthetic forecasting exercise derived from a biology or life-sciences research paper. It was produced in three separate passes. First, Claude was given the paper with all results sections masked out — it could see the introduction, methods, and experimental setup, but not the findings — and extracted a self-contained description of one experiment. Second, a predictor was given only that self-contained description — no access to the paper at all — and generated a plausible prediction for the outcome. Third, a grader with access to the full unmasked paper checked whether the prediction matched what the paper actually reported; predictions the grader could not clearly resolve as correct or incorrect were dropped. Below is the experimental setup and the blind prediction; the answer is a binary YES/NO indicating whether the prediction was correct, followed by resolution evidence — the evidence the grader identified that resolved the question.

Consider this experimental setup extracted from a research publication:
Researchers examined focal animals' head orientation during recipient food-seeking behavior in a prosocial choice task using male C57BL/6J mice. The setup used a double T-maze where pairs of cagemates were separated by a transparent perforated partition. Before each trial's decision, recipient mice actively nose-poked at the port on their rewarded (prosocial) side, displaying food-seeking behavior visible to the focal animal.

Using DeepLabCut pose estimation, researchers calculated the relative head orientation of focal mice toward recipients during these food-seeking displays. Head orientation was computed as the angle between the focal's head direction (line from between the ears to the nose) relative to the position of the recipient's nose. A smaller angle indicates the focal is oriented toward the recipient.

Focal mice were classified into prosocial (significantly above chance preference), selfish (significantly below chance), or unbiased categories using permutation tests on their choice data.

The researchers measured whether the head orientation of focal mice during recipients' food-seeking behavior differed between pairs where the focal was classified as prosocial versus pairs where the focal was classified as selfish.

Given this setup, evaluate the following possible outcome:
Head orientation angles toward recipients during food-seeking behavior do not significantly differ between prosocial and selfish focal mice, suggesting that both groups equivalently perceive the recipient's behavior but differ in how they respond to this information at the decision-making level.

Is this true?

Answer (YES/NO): NO